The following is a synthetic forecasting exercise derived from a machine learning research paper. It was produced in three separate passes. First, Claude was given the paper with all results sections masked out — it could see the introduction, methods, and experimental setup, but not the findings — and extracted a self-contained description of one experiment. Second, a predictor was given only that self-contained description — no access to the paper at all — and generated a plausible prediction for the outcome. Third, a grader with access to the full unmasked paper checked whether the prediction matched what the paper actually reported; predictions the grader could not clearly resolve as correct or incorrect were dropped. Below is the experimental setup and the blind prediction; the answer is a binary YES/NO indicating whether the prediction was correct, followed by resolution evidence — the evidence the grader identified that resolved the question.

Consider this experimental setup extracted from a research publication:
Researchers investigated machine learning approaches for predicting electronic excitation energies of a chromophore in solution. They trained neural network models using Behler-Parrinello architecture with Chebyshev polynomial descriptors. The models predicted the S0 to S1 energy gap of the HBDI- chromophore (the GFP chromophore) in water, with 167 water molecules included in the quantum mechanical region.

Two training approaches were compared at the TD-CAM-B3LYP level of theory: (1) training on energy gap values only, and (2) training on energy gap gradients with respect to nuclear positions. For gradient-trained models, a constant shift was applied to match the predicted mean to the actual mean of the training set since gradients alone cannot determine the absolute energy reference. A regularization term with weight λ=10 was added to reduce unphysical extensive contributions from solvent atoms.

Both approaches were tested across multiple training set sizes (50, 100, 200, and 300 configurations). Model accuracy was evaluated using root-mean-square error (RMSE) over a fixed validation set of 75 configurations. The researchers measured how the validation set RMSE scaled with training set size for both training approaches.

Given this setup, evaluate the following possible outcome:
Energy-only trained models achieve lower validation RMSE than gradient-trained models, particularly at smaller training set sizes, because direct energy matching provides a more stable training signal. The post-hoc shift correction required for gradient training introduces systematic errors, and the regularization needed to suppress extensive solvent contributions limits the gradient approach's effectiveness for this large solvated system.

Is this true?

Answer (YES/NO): NO